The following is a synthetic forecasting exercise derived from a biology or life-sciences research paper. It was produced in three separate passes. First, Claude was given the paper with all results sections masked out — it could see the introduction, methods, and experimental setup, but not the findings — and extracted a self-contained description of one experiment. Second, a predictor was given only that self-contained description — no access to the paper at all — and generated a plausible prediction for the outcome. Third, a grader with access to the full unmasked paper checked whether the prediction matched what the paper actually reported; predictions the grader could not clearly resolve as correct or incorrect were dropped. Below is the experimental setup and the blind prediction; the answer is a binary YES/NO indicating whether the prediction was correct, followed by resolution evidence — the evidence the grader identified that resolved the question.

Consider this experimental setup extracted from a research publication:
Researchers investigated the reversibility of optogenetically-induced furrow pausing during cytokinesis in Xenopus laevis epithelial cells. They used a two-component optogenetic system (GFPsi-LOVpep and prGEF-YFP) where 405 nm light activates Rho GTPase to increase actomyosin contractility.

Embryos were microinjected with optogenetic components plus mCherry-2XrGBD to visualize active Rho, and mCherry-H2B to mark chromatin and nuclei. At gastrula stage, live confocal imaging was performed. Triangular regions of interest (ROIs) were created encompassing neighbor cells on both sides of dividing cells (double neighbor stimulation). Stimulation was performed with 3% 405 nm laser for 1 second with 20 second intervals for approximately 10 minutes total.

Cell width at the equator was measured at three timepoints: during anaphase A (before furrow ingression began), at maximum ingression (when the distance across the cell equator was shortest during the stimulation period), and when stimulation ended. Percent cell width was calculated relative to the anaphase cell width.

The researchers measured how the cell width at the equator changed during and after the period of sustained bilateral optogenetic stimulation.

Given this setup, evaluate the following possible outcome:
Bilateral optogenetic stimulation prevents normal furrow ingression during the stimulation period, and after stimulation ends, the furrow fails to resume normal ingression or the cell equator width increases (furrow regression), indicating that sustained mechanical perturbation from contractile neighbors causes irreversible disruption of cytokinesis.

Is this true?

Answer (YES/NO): YES